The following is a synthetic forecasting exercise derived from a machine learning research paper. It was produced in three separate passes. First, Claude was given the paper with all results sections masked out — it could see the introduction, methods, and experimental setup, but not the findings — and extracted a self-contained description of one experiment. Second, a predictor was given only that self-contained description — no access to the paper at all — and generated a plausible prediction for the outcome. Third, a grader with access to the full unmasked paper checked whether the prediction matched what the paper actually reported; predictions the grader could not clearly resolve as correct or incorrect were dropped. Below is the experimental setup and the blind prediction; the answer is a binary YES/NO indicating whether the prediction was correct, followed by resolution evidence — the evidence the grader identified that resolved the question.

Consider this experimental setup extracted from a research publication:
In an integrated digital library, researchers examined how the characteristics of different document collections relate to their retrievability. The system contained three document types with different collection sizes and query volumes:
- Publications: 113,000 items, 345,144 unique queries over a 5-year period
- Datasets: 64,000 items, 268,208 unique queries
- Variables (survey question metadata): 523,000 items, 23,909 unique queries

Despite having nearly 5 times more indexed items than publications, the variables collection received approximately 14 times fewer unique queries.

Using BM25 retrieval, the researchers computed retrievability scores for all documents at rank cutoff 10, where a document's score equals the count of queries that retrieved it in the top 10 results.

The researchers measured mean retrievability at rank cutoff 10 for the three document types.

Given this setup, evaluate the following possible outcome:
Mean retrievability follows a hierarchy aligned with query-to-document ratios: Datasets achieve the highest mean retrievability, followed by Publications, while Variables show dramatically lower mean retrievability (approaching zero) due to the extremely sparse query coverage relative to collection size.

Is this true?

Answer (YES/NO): YES